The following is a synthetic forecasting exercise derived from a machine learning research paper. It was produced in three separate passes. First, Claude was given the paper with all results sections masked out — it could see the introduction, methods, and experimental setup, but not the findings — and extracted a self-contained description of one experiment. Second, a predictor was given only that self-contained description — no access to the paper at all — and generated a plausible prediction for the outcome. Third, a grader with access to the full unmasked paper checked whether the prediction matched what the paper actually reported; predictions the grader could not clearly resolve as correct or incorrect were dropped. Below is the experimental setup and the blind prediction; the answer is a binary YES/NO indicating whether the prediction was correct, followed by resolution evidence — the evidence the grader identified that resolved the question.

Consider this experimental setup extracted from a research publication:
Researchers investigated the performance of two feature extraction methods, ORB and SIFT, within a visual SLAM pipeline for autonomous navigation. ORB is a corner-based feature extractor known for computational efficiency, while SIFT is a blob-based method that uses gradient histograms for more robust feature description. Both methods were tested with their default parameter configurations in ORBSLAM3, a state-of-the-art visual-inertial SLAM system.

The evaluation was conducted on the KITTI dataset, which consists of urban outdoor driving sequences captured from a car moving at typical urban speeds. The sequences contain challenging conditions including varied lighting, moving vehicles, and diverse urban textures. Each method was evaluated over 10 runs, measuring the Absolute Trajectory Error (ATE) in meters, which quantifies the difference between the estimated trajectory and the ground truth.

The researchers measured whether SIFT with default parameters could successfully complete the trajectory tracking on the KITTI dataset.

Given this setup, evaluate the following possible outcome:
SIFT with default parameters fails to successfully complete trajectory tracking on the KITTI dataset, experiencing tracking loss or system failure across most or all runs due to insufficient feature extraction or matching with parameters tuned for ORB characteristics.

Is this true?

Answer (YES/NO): YES